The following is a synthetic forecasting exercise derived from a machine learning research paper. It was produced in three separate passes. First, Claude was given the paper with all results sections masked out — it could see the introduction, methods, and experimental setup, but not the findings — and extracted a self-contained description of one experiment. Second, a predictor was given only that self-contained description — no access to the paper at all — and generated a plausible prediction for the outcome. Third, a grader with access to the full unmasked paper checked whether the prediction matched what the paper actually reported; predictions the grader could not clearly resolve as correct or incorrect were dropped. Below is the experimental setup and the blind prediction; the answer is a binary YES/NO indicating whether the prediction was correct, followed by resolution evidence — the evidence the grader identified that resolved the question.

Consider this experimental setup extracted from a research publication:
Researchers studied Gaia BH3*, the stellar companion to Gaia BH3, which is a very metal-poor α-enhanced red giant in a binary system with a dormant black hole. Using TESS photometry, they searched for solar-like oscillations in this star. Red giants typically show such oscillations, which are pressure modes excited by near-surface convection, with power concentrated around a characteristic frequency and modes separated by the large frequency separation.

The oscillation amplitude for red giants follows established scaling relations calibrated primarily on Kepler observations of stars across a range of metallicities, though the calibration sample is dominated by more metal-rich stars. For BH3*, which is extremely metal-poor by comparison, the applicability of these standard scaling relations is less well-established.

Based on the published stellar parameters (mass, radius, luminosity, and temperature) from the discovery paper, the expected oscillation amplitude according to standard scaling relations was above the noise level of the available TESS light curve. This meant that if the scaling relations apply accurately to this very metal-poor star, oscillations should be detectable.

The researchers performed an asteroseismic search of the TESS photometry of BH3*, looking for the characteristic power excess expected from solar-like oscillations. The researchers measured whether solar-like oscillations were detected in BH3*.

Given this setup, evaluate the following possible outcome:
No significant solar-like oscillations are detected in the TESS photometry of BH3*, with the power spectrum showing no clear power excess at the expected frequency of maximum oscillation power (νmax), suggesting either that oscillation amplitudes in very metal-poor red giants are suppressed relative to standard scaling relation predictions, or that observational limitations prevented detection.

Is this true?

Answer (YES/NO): YES